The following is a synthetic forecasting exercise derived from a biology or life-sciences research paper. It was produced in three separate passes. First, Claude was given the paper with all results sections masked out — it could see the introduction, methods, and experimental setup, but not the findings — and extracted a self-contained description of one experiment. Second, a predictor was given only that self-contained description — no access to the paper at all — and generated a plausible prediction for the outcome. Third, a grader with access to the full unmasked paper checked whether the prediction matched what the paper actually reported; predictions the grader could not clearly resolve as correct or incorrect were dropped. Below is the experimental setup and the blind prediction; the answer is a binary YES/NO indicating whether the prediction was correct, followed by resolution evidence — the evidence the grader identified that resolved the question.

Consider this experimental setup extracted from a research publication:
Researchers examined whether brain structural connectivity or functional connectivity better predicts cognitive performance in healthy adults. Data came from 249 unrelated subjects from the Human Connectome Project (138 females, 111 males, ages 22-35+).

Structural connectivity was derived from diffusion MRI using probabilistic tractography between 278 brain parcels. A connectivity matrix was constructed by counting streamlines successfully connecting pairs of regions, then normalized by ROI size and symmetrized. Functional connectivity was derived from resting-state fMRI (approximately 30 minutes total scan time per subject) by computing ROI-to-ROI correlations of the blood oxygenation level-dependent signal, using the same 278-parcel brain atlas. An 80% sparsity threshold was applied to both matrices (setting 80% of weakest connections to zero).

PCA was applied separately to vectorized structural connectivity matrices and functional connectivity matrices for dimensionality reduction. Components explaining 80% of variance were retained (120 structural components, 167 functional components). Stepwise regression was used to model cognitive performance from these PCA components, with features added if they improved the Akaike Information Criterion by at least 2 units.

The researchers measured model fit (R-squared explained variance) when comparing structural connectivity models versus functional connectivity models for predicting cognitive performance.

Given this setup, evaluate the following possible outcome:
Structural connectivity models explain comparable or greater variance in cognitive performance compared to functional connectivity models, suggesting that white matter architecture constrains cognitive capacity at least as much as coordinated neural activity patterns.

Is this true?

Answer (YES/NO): NO